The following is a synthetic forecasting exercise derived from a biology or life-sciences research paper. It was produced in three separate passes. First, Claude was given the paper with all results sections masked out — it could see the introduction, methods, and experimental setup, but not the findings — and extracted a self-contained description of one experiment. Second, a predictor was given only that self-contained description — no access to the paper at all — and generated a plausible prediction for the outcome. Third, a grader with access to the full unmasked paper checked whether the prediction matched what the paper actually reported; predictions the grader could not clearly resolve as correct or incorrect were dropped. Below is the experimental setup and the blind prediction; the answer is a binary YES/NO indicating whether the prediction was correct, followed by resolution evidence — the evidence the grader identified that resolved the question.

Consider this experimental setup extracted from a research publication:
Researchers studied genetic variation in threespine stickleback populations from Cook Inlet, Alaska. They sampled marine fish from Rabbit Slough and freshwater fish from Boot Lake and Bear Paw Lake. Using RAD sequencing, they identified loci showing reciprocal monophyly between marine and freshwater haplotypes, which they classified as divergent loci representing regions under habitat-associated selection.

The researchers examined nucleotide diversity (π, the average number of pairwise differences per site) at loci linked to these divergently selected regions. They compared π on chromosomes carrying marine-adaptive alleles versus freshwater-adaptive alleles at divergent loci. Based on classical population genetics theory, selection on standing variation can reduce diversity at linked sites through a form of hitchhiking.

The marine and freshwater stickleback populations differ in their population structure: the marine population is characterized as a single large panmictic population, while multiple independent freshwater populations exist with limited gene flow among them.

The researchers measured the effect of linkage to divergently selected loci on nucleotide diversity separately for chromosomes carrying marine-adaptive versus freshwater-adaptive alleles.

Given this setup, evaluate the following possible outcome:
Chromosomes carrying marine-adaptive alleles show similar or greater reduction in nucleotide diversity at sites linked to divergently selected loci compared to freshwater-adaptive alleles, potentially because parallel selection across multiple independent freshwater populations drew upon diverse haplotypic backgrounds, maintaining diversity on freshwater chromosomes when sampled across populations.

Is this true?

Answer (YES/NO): YES